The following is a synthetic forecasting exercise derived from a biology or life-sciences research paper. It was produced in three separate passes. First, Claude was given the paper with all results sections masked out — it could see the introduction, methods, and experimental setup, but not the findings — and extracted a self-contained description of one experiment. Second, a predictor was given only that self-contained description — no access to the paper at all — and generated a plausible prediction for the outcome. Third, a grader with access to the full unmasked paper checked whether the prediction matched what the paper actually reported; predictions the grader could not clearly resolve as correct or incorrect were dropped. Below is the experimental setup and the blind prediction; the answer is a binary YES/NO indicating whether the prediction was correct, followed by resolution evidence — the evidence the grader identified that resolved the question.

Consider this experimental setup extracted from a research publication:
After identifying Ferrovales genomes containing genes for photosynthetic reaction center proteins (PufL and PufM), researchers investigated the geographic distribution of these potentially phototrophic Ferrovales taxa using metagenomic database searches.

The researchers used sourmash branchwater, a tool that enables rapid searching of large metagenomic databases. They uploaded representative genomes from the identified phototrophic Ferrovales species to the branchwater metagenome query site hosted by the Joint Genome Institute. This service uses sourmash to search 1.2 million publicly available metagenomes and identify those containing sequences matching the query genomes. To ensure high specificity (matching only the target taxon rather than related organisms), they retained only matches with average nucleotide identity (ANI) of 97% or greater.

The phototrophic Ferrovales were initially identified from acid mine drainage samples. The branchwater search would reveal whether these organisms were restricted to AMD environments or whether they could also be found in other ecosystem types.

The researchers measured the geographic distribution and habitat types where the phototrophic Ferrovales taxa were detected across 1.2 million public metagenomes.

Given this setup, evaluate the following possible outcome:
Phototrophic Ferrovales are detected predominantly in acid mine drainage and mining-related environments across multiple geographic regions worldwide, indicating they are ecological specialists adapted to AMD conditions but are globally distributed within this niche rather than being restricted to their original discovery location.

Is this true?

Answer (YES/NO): NO